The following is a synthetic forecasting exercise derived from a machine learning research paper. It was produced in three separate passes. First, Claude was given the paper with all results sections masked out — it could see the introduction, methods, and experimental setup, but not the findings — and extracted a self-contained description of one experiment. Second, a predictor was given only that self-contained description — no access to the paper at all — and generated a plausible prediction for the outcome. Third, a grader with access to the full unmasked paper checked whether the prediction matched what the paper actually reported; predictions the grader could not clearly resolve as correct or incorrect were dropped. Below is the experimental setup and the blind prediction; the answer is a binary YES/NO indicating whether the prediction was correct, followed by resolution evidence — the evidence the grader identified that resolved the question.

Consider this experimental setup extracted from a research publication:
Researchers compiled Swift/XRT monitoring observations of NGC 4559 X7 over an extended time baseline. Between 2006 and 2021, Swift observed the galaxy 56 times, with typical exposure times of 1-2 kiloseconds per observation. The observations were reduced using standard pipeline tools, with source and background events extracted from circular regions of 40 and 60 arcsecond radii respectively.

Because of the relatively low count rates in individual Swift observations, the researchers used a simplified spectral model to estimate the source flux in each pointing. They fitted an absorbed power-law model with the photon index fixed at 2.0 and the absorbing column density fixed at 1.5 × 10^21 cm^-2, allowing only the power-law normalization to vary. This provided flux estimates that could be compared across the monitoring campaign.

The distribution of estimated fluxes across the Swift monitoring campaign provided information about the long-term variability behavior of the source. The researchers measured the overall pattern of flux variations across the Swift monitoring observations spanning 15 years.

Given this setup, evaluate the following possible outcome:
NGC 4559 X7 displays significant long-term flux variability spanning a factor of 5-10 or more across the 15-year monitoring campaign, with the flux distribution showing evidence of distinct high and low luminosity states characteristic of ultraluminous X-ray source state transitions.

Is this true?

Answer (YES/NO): YES